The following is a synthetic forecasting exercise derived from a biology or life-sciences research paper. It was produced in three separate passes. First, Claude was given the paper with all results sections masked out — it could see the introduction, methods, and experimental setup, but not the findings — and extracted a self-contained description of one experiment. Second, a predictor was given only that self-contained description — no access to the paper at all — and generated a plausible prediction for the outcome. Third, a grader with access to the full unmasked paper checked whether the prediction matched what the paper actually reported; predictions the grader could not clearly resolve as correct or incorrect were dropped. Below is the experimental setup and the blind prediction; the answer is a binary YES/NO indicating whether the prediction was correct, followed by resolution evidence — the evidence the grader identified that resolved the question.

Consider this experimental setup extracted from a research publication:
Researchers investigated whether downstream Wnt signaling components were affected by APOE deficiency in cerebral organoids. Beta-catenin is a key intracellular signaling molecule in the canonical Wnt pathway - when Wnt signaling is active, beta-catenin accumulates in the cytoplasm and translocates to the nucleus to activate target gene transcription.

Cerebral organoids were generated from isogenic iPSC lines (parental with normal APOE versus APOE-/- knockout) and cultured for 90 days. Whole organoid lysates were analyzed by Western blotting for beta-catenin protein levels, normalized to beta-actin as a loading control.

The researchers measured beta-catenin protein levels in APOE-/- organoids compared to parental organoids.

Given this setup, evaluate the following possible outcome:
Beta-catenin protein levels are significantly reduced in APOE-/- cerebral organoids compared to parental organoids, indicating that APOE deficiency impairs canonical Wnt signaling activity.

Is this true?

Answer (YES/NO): NO